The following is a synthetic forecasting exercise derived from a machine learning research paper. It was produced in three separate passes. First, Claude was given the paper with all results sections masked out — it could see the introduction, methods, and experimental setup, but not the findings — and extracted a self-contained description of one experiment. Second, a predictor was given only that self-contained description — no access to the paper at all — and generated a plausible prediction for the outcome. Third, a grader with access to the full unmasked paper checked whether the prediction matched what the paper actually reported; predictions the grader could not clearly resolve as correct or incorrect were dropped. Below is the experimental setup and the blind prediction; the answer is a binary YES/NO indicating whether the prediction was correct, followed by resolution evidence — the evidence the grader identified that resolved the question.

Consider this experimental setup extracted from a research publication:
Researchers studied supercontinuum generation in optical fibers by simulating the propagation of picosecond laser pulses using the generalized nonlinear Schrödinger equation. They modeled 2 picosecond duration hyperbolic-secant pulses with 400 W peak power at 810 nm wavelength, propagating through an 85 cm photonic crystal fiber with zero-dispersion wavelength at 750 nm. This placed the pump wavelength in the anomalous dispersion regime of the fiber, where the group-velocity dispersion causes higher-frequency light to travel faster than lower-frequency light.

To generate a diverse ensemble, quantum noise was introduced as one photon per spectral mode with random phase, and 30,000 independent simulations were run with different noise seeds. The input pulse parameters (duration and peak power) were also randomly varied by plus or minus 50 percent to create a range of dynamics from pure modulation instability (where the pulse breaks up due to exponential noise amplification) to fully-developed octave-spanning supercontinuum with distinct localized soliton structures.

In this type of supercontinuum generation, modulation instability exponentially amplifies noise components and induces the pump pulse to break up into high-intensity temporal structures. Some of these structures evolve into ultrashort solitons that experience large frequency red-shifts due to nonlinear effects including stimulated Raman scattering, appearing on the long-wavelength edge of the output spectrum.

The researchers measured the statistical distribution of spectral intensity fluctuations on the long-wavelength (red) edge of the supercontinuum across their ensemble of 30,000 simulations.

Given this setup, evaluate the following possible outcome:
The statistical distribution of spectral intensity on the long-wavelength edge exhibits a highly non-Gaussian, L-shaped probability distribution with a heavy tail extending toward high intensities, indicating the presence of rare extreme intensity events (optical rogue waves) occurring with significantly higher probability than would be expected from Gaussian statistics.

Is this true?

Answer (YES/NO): YES